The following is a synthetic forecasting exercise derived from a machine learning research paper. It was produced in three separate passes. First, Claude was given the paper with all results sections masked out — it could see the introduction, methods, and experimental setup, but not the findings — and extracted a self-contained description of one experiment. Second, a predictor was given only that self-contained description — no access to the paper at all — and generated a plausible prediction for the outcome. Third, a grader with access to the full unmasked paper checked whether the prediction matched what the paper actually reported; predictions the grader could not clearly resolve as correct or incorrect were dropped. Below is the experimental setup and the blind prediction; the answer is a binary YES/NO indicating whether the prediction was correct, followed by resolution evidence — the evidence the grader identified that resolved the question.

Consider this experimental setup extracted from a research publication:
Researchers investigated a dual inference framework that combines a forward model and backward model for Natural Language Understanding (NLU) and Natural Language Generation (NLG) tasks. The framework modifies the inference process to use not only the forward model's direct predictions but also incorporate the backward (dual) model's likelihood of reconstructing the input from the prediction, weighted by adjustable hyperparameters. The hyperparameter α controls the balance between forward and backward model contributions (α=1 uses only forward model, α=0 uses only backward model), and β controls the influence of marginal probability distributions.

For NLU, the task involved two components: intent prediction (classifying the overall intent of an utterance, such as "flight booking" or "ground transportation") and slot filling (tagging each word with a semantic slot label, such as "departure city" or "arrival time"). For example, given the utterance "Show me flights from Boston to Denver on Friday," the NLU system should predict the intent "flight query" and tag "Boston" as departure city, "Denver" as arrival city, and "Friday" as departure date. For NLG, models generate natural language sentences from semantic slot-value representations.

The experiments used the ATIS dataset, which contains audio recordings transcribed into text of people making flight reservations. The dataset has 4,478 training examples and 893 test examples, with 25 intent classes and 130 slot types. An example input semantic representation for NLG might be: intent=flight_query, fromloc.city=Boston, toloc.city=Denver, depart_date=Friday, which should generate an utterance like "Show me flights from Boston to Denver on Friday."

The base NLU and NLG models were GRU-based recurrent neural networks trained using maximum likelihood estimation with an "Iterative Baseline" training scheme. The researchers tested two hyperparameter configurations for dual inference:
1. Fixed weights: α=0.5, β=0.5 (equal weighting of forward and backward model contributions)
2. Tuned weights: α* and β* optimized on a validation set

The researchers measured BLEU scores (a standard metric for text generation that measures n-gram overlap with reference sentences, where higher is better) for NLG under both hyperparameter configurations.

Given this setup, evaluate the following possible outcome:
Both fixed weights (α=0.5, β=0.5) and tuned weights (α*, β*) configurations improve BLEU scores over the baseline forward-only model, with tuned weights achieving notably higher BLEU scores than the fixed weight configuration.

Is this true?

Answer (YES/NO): NO